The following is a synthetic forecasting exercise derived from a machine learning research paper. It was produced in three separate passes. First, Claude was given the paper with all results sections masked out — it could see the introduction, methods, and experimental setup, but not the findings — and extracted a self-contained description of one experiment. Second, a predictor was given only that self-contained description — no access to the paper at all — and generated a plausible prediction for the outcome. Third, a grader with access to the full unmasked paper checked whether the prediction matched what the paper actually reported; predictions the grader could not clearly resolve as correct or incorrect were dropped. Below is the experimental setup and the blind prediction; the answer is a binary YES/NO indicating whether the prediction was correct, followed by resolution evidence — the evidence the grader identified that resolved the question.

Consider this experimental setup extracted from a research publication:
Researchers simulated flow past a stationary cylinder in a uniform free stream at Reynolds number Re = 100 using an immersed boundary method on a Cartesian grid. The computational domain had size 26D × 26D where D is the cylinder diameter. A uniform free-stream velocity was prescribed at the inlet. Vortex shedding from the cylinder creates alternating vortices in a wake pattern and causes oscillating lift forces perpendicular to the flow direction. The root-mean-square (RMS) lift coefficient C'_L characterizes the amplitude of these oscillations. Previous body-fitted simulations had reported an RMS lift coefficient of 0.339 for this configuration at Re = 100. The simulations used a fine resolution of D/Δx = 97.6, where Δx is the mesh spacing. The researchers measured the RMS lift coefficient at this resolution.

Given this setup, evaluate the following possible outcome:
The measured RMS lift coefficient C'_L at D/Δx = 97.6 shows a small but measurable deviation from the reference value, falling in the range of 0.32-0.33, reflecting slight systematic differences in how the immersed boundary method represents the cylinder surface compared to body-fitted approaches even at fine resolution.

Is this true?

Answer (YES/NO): NO